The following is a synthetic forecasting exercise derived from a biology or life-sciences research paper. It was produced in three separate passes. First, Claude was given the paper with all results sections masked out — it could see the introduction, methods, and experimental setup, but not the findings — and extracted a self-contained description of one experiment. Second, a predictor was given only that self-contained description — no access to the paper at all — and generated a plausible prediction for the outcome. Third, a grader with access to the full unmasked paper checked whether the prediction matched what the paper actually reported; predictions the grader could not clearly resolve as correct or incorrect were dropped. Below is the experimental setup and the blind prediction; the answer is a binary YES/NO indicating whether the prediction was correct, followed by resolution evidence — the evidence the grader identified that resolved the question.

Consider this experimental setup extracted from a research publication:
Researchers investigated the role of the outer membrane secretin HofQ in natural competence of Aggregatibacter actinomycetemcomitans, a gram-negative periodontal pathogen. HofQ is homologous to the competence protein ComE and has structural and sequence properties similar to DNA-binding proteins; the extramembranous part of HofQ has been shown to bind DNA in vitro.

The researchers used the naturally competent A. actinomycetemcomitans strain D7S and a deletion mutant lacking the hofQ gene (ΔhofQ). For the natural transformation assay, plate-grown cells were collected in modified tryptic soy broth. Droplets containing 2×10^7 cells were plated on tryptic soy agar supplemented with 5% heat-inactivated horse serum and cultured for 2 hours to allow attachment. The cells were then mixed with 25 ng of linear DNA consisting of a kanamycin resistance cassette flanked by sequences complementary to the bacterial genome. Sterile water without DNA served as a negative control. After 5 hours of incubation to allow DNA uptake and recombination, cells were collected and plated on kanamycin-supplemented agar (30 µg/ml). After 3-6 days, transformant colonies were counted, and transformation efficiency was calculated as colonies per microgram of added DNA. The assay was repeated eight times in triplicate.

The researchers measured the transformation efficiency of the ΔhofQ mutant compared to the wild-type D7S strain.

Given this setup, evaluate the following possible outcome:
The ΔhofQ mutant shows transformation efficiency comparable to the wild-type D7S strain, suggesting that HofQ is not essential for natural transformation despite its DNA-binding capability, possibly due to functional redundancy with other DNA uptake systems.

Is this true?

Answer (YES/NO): NO